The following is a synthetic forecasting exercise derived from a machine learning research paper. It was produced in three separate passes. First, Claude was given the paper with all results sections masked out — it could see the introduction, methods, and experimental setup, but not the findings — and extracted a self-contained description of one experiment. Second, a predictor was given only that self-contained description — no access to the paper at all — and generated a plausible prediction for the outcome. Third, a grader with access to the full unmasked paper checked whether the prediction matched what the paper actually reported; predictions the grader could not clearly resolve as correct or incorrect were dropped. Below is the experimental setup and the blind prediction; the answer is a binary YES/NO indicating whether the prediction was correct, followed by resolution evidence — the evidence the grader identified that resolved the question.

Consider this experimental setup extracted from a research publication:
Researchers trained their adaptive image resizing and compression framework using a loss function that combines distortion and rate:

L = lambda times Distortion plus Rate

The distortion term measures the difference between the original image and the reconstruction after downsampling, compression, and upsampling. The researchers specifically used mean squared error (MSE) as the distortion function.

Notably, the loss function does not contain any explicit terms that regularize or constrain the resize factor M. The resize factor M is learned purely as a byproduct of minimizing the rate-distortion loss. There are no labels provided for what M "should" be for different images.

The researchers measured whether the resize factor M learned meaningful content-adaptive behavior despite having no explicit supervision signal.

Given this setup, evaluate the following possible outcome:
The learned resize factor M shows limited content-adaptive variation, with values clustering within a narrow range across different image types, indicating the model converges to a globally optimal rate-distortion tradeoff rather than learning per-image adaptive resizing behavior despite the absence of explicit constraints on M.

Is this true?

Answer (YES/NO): NO